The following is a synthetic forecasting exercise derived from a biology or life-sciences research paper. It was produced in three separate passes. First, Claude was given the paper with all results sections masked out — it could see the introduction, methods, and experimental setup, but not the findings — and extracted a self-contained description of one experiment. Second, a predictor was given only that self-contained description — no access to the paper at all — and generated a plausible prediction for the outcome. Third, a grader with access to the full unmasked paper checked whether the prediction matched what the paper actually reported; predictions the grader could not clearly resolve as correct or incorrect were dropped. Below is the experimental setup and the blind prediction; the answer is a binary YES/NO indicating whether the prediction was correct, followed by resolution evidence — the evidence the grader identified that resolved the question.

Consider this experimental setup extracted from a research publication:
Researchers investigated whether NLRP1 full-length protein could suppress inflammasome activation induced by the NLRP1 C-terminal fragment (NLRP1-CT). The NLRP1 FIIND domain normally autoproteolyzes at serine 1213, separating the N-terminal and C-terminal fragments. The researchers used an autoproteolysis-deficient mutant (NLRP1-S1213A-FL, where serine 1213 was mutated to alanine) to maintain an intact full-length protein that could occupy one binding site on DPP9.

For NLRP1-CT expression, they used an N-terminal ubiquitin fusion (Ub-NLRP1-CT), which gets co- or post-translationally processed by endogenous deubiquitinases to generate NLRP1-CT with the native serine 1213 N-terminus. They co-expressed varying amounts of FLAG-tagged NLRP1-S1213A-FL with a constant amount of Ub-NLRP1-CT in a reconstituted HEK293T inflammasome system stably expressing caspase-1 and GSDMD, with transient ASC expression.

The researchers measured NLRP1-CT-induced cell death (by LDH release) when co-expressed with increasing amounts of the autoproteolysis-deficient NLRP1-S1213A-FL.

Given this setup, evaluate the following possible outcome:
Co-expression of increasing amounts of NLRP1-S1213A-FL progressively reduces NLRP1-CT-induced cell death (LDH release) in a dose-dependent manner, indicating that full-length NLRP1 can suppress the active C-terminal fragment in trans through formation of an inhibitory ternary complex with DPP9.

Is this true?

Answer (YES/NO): YES